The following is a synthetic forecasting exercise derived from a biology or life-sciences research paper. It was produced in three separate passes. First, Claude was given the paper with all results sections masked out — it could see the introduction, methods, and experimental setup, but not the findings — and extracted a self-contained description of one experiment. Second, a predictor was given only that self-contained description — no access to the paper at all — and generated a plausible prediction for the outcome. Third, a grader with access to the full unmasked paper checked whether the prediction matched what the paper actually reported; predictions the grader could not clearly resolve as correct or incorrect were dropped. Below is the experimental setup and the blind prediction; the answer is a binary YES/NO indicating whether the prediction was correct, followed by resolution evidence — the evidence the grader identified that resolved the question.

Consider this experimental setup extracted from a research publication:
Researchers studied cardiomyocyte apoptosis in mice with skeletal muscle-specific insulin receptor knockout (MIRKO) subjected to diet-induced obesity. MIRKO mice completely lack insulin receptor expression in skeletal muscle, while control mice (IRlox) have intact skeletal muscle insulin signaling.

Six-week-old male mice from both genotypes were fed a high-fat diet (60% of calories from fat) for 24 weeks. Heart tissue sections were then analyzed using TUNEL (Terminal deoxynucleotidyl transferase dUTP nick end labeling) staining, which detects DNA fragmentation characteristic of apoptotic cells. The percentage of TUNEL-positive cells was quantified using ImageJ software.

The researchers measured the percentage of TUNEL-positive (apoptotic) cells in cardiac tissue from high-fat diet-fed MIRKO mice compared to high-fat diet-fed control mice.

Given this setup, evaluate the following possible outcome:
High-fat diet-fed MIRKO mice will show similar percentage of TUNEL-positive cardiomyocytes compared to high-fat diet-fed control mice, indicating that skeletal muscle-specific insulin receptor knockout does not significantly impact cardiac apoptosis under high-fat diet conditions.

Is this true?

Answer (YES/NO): NO